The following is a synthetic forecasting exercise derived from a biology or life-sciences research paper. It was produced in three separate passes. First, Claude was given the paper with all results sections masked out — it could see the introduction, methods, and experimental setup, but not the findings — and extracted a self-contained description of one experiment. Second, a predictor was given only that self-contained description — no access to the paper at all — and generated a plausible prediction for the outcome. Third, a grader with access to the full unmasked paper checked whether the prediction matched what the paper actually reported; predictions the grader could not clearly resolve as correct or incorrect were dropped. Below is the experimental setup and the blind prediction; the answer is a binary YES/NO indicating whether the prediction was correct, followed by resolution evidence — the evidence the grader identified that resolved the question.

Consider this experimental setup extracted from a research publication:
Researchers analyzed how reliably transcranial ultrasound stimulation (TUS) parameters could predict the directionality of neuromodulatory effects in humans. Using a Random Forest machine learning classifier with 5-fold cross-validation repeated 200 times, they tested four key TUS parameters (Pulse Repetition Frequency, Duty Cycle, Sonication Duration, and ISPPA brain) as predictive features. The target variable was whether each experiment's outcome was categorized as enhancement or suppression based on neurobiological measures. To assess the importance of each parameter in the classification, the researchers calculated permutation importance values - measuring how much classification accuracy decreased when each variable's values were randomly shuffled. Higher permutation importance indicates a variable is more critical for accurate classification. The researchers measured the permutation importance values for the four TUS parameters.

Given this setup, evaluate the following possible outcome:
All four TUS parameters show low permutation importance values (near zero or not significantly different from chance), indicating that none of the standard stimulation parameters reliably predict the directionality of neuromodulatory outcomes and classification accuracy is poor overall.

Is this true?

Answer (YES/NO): YES